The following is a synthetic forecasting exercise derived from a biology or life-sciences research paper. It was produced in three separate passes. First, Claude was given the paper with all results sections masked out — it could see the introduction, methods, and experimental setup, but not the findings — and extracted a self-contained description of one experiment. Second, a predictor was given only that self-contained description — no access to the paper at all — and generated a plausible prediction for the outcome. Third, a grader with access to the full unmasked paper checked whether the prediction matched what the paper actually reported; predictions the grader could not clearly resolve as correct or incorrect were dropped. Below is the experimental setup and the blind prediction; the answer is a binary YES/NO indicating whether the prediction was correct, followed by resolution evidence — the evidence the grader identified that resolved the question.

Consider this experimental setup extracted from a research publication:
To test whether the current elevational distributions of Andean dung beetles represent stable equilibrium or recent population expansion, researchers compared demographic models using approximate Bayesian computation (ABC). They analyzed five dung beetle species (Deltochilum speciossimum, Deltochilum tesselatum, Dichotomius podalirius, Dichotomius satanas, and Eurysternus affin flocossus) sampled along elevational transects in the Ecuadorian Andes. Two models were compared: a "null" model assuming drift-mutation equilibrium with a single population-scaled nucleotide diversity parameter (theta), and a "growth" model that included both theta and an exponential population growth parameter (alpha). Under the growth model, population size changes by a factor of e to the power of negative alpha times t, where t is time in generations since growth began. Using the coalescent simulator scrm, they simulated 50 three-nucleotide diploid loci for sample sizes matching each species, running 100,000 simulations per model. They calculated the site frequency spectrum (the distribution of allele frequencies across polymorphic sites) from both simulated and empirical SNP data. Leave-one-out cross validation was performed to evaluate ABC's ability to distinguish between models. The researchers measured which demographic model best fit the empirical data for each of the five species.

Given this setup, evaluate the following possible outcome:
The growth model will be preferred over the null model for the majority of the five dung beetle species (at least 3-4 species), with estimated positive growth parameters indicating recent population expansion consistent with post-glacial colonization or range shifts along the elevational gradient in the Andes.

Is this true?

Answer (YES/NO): NO